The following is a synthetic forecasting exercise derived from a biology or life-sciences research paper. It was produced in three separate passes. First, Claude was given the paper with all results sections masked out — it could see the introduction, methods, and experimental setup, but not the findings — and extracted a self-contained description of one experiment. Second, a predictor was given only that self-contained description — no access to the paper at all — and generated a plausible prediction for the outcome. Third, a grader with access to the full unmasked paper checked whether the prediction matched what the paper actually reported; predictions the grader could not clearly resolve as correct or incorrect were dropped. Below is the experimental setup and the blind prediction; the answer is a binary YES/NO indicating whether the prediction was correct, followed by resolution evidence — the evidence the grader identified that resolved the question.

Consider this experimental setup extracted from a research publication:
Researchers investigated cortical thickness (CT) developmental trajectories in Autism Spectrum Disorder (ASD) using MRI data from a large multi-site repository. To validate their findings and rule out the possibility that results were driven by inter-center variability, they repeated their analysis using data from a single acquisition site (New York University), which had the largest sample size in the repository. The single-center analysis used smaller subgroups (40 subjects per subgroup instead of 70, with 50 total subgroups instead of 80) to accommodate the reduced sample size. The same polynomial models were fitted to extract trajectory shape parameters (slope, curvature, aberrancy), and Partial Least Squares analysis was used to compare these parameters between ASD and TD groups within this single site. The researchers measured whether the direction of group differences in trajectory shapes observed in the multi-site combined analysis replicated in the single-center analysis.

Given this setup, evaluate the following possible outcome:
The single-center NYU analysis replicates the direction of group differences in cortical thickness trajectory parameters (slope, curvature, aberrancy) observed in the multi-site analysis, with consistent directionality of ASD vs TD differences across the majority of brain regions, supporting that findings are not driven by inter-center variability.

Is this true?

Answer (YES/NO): NO